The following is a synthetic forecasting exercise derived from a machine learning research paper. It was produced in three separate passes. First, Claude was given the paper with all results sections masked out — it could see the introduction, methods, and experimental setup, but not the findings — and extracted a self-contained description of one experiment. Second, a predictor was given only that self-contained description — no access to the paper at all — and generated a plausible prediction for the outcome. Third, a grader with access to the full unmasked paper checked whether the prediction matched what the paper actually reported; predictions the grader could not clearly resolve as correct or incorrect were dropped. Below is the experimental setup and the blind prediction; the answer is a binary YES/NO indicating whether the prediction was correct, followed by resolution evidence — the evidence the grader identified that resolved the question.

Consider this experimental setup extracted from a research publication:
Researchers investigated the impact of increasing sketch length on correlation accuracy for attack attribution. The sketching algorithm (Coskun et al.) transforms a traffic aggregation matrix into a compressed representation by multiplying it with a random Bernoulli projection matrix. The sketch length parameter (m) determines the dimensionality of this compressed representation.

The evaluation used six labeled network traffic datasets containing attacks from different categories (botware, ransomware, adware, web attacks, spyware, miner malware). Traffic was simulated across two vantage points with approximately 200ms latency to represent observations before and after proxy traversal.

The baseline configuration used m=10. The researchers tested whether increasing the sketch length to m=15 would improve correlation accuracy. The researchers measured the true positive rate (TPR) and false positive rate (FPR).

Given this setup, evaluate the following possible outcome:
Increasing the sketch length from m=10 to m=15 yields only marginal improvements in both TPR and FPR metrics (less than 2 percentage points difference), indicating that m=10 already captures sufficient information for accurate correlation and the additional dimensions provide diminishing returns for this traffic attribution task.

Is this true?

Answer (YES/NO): NO